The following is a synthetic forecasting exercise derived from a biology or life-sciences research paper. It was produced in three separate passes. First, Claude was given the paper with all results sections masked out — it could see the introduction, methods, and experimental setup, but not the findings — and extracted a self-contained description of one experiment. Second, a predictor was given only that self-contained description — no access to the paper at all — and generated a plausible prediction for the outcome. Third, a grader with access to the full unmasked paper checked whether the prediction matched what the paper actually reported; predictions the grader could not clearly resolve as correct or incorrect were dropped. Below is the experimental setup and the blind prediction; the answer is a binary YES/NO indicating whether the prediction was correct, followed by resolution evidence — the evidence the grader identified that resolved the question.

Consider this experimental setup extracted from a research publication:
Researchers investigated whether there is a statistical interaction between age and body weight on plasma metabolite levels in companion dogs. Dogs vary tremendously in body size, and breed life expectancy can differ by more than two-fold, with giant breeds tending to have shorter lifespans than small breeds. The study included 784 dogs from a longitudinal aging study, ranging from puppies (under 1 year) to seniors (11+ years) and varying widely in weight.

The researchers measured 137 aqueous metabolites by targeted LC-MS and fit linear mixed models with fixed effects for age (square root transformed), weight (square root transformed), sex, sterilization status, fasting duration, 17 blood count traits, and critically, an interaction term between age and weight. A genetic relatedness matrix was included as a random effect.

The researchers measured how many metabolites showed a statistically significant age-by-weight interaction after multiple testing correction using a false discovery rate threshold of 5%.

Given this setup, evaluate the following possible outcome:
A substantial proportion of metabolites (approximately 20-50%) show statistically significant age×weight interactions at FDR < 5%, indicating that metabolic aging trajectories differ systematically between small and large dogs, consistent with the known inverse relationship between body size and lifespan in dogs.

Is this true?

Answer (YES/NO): NO